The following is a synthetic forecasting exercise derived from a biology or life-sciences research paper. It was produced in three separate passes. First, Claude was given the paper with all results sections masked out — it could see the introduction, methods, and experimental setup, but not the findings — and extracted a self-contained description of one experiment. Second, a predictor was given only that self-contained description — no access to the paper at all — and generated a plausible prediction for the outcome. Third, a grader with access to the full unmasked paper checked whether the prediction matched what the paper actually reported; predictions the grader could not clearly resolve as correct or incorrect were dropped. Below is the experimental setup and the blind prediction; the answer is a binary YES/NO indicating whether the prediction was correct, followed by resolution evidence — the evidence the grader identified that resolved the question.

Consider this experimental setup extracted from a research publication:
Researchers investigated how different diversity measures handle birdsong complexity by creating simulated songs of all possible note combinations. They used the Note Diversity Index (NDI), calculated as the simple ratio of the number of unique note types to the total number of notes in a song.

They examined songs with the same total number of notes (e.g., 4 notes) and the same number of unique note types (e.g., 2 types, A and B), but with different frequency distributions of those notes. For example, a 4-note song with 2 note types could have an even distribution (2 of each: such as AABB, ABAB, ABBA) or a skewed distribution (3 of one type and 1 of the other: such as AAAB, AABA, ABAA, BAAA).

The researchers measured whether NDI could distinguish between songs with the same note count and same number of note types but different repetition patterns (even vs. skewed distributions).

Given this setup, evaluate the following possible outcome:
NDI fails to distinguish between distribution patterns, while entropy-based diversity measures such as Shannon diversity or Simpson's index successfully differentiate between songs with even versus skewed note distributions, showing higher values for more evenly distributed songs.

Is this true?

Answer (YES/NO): YES